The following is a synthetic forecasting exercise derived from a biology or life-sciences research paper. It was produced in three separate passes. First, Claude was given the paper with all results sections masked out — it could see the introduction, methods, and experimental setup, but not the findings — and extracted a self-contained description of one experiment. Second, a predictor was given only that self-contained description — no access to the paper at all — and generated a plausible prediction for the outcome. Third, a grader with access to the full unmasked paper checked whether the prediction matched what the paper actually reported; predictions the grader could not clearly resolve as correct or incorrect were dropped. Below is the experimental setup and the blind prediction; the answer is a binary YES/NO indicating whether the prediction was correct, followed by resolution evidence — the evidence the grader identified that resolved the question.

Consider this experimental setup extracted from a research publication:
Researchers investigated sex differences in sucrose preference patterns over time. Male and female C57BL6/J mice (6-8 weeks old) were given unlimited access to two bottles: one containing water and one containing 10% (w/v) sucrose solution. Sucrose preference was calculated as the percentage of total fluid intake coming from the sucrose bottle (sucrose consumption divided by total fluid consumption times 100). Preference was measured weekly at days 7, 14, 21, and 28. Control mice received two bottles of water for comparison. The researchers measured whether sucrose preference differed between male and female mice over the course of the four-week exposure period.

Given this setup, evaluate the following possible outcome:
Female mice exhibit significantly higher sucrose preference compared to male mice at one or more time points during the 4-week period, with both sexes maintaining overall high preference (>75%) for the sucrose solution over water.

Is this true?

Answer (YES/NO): NO